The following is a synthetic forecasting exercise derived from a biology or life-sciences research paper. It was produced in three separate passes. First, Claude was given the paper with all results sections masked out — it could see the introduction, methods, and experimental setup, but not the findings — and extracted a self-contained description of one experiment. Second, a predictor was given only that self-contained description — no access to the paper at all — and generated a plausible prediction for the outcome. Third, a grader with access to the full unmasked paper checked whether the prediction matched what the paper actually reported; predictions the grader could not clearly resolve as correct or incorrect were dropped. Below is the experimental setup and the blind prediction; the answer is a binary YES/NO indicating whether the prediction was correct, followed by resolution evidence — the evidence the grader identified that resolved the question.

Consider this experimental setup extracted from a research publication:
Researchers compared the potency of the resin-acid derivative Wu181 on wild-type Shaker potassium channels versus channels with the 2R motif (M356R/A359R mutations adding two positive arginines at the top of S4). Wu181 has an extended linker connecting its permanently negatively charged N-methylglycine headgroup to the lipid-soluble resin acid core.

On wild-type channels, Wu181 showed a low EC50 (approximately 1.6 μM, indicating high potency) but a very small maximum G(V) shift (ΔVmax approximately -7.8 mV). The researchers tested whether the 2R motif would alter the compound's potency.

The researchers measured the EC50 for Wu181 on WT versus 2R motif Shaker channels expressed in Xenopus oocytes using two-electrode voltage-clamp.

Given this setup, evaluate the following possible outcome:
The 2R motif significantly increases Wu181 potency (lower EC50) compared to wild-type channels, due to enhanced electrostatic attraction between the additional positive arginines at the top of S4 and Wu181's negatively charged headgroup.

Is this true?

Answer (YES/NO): NO